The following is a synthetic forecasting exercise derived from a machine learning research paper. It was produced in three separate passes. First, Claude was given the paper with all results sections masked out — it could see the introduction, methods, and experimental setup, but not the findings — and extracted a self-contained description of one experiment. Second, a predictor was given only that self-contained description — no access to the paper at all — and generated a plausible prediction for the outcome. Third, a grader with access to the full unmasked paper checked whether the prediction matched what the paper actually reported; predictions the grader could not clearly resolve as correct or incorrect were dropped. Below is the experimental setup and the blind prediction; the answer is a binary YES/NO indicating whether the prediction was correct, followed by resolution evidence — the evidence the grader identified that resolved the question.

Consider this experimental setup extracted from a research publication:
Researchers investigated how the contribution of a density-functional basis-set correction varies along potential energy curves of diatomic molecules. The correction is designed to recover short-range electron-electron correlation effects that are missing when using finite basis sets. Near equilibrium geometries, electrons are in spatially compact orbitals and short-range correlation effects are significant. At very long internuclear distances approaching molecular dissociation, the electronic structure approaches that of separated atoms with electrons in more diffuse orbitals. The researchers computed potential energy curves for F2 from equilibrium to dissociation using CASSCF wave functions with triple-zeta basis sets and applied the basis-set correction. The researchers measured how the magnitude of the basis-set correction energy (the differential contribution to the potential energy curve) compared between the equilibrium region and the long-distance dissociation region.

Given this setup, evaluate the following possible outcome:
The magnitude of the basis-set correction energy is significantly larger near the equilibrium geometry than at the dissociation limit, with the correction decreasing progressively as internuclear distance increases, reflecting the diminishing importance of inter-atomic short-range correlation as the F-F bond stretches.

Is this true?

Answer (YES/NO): NO